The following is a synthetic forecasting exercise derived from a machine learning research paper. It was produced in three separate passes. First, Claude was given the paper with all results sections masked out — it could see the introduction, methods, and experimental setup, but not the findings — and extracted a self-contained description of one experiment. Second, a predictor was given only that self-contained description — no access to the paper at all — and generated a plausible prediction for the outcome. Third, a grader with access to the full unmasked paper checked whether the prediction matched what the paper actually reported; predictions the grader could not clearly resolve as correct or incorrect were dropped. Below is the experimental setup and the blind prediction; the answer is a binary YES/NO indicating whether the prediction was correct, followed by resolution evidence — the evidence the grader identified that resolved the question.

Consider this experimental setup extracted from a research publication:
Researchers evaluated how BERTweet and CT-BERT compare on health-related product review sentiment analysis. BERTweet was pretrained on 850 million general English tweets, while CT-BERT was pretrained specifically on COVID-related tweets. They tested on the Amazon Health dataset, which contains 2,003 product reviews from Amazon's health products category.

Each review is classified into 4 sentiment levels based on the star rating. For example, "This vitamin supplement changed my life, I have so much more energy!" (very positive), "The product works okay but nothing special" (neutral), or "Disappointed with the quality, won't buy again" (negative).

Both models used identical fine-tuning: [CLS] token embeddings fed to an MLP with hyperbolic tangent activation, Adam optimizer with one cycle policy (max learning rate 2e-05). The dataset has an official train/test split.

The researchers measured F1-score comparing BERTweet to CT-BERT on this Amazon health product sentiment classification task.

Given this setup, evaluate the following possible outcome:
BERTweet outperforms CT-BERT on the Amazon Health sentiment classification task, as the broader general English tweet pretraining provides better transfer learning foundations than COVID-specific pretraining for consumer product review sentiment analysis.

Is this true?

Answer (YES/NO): YES